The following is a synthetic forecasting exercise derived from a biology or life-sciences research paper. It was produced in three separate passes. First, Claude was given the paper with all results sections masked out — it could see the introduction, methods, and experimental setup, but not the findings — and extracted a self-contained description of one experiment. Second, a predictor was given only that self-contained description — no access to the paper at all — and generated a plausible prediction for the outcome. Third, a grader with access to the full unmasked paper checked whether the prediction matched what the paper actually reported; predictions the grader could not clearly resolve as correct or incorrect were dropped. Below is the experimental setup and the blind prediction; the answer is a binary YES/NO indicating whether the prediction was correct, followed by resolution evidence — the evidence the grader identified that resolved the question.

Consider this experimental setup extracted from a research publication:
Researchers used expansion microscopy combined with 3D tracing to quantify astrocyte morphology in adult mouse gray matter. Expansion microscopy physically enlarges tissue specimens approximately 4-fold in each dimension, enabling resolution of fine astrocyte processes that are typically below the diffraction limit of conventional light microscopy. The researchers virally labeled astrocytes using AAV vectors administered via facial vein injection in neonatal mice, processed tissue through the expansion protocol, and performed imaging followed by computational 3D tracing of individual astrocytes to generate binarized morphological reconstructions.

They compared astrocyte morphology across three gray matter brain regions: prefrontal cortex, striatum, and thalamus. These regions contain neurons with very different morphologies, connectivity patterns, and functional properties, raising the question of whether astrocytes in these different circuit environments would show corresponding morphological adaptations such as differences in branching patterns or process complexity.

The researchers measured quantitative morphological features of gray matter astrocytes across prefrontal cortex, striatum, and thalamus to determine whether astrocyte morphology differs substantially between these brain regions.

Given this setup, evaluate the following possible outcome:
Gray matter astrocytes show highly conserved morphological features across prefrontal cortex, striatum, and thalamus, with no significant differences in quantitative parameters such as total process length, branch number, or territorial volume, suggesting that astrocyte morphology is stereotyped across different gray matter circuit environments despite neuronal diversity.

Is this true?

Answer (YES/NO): YES